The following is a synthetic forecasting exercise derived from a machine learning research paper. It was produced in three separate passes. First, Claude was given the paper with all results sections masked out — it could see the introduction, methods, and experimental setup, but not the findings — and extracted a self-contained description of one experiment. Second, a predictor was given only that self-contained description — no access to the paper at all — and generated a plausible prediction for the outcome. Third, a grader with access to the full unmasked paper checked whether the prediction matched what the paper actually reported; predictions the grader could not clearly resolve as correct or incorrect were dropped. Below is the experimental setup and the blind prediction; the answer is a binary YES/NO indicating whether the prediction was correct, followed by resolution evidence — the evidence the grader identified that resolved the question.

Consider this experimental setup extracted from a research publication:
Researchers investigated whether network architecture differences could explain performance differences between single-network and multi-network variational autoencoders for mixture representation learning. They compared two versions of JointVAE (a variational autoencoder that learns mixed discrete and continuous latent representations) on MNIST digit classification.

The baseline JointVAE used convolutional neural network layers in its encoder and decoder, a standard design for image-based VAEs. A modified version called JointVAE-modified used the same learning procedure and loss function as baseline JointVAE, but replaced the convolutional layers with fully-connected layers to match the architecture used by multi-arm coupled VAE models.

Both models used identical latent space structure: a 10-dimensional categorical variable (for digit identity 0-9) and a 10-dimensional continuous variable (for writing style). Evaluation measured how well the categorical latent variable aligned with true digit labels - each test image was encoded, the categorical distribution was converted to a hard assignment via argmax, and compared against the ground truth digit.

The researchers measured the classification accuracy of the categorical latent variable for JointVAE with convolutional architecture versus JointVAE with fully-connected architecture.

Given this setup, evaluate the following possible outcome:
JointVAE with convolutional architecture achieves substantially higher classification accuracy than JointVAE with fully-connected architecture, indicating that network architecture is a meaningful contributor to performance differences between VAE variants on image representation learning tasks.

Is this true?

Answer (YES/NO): NO